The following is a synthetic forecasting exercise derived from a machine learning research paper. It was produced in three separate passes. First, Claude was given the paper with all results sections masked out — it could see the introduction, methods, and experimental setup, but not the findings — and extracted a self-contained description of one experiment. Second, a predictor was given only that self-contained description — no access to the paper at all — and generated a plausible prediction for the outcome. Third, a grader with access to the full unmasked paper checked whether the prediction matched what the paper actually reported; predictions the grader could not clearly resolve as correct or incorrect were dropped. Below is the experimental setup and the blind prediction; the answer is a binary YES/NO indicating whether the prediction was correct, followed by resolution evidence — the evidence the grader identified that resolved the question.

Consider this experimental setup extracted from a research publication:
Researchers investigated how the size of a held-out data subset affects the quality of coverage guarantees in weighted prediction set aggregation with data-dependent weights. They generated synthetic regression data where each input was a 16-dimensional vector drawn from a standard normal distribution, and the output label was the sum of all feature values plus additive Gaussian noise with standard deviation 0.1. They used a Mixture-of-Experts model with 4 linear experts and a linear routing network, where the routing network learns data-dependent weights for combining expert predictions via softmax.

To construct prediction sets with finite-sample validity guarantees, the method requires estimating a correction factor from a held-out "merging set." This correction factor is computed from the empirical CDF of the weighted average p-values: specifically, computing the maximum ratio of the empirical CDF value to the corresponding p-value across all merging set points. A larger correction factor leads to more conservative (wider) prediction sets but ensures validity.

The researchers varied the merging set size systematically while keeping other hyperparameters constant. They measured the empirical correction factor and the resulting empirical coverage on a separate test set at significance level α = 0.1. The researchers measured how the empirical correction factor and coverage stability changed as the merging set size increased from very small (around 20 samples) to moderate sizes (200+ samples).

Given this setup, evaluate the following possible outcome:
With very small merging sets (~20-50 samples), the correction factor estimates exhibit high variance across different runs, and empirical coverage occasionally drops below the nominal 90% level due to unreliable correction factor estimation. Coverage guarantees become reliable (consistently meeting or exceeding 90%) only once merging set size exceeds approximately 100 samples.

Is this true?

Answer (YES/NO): NO